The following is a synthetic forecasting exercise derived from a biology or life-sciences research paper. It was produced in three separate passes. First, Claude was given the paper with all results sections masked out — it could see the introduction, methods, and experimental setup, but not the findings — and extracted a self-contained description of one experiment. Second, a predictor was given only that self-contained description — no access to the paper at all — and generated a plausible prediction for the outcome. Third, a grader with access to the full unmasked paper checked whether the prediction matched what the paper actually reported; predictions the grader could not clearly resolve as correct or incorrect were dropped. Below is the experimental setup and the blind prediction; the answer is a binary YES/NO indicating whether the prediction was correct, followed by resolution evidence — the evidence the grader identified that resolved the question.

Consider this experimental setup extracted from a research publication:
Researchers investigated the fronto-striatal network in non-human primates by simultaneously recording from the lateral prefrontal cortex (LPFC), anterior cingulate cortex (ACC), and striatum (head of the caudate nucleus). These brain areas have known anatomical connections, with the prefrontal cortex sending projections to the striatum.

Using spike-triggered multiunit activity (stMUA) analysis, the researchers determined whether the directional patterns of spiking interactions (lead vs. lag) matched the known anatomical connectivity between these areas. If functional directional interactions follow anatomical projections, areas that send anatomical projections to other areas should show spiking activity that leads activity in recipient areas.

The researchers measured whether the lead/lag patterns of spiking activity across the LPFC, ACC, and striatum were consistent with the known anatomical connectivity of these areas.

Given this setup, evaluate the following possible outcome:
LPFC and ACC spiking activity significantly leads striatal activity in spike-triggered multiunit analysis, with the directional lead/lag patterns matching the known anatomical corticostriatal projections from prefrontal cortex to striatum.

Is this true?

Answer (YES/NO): YES